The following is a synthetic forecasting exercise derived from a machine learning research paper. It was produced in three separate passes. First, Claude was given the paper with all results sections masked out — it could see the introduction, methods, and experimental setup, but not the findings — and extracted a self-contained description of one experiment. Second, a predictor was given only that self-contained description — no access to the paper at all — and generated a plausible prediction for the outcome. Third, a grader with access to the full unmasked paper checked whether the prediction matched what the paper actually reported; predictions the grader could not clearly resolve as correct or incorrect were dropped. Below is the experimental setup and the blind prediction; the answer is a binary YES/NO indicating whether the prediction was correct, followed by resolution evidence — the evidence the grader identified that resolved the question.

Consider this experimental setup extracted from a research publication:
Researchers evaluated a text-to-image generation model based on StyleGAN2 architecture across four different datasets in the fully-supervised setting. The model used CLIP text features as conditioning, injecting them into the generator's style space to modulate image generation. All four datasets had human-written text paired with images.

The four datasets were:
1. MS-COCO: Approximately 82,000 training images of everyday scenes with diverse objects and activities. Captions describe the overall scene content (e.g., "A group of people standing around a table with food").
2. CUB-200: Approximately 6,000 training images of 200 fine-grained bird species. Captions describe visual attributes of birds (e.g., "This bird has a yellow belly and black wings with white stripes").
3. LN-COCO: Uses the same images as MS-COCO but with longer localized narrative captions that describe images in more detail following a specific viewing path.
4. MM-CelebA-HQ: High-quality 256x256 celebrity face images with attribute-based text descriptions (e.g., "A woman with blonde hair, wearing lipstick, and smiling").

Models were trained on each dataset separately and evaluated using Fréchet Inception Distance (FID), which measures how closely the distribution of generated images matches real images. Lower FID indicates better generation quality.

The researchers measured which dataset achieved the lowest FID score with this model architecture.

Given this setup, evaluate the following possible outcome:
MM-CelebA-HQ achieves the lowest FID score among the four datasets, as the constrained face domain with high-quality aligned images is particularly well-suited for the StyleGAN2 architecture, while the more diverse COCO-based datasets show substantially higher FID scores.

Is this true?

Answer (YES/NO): NO